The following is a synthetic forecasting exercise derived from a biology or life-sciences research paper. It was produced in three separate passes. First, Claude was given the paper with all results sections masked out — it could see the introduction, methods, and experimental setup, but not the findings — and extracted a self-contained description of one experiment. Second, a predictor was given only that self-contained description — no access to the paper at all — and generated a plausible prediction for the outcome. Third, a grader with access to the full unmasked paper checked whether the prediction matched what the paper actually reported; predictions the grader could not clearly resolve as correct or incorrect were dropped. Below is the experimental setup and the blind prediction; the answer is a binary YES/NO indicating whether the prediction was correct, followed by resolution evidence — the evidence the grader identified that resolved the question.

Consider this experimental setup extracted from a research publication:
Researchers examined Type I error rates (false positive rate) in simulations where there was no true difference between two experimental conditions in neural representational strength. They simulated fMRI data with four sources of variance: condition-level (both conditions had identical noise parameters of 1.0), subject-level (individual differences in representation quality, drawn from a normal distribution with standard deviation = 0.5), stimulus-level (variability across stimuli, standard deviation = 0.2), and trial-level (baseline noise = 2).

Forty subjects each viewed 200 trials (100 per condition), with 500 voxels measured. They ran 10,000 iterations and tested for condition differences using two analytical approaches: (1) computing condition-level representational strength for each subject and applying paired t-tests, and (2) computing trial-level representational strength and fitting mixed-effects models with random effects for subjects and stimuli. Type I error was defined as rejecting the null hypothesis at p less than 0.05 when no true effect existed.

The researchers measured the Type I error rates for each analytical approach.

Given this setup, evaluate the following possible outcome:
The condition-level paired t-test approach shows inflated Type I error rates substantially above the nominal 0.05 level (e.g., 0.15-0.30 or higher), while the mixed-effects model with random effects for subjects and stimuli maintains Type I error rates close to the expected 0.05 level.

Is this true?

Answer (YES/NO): NO